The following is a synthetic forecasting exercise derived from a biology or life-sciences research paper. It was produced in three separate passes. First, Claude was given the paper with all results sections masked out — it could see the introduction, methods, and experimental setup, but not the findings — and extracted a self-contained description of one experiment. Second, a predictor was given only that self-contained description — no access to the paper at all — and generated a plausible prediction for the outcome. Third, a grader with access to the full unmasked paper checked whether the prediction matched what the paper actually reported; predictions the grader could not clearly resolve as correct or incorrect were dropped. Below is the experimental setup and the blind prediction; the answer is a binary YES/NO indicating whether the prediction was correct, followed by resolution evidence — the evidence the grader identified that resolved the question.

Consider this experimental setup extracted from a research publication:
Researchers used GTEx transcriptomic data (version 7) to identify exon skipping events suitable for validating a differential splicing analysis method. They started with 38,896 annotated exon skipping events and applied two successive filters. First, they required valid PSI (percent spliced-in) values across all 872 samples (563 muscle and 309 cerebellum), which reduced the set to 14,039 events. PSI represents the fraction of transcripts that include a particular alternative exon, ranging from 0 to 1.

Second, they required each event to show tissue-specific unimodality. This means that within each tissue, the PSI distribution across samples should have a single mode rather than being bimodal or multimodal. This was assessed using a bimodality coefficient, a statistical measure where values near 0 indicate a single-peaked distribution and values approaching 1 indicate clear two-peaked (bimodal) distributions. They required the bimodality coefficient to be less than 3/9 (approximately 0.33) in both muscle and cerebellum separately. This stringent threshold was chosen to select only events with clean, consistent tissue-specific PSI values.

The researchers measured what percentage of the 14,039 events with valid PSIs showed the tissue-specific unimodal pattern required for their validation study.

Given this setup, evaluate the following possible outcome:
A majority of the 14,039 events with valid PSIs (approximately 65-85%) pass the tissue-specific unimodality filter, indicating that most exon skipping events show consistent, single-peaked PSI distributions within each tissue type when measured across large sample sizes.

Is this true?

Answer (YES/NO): NO